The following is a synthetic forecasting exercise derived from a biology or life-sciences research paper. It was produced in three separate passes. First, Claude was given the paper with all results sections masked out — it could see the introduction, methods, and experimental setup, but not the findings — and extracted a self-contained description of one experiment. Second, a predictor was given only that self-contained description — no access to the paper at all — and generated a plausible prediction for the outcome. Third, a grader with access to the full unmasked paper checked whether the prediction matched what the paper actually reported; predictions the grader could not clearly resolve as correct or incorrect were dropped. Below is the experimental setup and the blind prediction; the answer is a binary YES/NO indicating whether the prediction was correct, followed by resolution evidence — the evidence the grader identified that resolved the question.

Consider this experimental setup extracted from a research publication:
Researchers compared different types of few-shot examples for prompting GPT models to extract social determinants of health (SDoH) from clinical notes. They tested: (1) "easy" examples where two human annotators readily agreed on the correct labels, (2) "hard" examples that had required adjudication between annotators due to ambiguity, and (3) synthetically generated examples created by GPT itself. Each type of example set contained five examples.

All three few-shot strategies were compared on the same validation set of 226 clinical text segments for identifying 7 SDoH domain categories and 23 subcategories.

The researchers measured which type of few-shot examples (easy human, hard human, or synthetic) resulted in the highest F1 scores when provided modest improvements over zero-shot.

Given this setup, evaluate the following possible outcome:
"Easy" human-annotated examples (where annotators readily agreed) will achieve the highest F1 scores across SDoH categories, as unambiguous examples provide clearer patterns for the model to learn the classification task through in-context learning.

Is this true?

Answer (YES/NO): NO